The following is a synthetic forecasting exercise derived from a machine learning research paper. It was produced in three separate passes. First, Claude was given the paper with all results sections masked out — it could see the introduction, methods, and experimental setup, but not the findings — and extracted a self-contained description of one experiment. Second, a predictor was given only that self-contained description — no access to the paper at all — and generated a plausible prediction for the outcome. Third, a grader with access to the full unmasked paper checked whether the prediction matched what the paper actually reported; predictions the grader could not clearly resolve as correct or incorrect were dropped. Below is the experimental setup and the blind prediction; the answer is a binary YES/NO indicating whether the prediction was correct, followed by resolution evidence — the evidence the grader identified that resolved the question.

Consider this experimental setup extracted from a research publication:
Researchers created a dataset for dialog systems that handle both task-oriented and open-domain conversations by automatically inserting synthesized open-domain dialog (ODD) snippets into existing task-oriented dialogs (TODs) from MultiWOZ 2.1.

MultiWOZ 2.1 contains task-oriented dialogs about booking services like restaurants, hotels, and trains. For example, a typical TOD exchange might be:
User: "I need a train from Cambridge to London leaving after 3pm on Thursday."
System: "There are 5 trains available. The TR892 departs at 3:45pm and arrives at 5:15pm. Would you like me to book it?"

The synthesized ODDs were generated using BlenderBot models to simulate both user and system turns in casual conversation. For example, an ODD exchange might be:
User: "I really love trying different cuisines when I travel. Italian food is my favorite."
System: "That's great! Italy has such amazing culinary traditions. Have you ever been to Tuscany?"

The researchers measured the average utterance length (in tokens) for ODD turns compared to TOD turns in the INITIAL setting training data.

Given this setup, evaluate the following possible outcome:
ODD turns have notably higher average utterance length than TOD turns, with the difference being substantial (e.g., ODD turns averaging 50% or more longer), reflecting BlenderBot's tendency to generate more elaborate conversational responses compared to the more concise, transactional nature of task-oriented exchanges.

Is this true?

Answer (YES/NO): NO